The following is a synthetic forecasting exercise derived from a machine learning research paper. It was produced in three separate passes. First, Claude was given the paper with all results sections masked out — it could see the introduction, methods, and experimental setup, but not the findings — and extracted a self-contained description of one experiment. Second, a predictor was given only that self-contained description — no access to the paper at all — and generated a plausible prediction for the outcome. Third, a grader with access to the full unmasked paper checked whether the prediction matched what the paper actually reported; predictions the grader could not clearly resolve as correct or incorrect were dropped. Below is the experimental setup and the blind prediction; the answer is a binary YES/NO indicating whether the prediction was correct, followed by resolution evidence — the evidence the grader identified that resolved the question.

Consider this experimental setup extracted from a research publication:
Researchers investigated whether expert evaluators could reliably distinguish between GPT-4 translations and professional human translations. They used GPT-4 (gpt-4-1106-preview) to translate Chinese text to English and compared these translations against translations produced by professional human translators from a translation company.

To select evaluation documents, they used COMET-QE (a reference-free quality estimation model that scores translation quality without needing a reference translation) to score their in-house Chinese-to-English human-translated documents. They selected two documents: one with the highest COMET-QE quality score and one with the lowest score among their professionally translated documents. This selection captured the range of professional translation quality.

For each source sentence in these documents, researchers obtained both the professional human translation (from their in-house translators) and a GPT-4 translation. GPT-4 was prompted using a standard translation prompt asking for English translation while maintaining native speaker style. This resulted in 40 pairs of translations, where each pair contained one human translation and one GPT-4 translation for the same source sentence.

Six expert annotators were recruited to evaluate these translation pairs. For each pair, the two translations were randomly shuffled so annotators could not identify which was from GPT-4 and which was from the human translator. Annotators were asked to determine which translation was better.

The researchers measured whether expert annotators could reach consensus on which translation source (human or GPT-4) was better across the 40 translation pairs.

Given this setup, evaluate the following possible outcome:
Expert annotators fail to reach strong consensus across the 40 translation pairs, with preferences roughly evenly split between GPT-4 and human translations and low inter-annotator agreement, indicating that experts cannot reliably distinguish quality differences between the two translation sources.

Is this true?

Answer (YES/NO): NO